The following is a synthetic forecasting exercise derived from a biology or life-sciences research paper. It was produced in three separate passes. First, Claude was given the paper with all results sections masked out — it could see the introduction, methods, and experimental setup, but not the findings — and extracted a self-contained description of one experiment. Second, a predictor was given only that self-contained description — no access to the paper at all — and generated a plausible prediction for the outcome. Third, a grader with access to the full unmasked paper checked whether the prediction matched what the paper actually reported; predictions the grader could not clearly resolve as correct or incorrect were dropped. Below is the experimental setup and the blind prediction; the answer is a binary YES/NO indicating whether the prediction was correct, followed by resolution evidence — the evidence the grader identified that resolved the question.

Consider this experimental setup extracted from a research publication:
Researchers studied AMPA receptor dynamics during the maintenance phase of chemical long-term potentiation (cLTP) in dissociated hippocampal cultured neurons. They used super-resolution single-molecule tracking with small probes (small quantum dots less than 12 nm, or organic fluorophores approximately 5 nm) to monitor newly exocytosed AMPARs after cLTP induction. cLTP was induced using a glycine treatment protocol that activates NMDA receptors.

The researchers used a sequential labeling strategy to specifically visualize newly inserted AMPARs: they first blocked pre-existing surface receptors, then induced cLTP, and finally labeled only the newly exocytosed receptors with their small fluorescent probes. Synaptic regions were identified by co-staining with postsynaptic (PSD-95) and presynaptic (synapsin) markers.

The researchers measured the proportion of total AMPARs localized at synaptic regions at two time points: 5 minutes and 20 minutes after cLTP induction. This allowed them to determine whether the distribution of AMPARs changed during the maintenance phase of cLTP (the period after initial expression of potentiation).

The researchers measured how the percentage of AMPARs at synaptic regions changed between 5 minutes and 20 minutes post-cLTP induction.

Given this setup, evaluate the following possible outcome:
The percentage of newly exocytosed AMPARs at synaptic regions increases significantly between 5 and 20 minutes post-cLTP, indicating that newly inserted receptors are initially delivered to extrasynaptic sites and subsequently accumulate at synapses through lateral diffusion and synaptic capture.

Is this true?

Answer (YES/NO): NO